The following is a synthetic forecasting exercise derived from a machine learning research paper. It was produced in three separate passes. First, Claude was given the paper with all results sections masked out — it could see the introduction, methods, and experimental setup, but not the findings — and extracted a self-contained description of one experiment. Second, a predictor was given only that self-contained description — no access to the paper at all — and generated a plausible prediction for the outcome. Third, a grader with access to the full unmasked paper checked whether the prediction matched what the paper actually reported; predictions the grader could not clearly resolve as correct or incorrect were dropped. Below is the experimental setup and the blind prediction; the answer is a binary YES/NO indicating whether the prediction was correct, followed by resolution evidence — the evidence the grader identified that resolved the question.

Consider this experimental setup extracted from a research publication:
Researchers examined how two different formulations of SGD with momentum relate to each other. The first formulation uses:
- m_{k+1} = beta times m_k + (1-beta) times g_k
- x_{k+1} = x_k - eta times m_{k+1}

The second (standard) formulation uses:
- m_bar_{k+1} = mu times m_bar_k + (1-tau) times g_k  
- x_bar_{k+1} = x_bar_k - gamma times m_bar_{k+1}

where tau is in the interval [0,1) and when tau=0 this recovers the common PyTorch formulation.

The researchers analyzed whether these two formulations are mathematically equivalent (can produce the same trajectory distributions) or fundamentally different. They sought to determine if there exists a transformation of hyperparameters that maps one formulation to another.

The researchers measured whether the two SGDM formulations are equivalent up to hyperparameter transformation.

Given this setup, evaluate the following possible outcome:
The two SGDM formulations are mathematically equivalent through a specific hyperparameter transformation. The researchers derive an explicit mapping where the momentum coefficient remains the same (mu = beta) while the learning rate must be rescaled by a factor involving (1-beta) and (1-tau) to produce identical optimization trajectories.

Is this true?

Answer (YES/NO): NO